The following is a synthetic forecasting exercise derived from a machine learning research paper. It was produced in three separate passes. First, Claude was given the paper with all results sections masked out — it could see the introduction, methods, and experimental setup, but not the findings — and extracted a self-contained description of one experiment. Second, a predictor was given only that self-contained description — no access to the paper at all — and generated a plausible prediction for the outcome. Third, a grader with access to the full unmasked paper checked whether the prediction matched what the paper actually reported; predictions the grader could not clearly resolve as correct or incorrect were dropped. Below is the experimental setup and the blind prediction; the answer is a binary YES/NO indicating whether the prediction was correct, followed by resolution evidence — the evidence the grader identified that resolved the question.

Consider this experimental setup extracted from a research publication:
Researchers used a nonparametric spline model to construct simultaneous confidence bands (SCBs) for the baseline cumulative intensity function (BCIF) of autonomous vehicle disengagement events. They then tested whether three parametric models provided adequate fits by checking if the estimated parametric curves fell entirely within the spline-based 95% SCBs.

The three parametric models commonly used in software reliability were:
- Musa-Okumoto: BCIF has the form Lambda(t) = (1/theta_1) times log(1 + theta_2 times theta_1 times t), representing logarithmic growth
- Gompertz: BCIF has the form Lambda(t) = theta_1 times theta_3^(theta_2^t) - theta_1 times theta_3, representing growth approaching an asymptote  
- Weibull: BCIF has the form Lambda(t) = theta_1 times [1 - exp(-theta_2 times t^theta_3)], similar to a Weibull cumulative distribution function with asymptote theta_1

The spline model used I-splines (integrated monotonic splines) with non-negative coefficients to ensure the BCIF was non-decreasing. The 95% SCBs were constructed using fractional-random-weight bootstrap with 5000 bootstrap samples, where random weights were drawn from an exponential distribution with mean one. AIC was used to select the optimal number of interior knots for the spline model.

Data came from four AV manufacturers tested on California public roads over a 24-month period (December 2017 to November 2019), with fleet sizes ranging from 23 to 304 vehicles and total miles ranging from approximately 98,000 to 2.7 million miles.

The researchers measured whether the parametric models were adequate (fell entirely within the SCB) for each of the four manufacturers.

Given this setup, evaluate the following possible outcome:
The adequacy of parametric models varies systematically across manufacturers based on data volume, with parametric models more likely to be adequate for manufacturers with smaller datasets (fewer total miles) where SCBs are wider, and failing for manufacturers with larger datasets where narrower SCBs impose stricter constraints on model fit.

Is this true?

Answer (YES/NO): NO